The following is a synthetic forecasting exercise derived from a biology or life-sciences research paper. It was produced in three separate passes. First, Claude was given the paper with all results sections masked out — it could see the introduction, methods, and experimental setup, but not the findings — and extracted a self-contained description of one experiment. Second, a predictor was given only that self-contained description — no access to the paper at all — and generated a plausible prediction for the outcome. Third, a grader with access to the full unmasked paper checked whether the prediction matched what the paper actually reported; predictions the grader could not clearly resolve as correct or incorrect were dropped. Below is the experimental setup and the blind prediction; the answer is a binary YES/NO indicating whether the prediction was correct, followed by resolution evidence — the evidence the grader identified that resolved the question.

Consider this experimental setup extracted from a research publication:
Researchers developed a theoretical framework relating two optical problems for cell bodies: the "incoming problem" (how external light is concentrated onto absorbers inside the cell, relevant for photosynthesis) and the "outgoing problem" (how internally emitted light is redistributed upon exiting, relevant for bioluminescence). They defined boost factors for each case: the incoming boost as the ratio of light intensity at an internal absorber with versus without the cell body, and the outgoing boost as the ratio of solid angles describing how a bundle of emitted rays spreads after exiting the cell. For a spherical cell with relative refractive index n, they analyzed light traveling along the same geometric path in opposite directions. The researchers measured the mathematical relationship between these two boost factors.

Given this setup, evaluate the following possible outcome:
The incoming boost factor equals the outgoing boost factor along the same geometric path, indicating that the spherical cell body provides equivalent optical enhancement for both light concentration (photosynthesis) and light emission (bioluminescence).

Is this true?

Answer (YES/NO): NO